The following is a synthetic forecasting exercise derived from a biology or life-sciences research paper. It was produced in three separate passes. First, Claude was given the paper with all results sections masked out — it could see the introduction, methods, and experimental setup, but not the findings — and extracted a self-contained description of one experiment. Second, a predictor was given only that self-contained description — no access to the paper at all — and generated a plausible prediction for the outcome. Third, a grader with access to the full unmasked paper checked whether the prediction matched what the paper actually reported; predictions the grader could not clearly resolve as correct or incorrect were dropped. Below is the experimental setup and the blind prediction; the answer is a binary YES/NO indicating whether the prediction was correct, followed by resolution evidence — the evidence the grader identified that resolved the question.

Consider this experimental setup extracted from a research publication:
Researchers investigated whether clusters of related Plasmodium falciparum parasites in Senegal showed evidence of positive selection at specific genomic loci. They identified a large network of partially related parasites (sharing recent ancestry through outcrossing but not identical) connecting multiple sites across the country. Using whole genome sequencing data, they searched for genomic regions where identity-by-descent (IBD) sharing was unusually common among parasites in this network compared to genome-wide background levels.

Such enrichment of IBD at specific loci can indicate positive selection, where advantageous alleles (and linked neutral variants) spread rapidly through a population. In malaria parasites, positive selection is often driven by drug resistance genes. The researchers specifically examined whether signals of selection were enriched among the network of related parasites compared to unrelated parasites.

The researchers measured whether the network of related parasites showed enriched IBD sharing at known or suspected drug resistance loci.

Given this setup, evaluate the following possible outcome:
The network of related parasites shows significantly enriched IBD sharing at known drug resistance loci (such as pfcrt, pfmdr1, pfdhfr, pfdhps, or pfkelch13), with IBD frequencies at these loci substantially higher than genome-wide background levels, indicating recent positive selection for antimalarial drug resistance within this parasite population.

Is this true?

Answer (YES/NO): YES